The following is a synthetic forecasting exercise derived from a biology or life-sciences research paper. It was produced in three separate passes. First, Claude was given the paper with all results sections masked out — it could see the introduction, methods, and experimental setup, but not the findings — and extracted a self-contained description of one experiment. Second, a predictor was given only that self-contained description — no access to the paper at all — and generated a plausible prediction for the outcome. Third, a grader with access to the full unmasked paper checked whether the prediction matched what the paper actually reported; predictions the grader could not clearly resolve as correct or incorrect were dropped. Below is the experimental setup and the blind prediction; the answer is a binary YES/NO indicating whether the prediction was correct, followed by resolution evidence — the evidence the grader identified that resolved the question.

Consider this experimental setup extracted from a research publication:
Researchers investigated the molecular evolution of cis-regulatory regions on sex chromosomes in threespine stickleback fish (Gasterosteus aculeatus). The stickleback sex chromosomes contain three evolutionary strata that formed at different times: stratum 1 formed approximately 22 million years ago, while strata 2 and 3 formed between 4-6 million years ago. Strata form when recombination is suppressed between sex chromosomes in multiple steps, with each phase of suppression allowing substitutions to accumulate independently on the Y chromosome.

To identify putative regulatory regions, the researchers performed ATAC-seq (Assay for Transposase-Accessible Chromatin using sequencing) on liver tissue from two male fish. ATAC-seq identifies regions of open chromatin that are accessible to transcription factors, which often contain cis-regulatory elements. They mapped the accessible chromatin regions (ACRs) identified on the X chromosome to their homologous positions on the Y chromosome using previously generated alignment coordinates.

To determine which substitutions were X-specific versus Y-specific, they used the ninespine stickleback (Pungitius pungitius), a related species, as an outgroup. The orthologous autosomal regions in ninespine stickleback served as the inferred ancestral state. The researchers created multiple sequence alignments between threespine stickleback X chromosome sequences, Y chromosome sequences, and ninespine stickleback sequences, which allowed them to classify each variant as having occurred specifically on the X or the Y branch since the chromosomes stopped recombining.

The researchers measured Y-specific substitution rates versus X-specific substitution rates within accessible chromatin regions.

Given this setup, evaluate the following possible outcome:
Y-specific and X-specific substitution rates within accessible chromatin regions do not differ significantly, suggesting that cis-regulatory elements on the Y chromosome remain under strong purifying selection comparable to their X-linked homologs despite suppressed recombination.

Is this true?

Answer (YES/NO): NO